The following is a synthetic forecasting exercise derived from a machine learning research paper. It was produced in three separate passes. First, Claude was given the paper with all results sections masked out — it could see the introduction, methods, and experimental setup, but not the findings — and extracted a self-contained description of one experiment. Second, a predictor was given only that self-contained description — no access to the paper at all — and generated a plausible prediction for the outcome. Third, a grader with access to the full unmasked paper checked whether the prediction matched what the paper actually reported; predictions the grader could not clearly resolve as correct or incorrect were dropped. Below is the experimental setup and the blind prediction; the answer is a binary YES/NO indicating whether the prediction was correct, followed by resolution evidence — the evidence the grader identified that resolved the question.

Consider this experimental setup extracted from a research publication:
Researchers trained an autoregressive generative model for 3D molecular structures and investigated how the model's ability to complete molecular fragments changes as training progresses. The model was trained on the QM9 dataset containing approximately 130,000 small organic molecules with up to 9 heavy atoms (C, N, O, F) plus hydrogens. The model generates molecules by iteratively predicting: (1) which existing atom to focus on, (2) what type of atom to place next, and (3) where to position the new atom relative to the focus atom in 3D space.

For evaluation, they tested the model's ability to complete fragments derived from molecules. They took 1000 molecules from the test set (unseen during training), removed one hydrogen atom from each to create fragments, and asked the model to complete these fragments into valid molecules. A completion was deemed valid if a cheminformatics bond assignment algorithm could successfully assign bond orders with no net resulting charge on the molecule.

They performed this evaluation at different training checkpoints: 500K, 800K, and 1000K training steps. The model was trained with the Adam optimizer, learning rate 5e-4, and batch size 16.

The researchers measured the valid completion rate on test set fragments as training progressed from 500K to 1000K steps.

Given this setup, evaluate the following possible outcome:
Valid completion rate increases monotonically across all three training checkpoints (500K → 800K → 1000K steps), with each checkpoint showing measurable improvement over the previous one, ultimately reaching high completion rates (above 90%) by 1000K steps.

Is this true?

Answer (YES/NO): NO